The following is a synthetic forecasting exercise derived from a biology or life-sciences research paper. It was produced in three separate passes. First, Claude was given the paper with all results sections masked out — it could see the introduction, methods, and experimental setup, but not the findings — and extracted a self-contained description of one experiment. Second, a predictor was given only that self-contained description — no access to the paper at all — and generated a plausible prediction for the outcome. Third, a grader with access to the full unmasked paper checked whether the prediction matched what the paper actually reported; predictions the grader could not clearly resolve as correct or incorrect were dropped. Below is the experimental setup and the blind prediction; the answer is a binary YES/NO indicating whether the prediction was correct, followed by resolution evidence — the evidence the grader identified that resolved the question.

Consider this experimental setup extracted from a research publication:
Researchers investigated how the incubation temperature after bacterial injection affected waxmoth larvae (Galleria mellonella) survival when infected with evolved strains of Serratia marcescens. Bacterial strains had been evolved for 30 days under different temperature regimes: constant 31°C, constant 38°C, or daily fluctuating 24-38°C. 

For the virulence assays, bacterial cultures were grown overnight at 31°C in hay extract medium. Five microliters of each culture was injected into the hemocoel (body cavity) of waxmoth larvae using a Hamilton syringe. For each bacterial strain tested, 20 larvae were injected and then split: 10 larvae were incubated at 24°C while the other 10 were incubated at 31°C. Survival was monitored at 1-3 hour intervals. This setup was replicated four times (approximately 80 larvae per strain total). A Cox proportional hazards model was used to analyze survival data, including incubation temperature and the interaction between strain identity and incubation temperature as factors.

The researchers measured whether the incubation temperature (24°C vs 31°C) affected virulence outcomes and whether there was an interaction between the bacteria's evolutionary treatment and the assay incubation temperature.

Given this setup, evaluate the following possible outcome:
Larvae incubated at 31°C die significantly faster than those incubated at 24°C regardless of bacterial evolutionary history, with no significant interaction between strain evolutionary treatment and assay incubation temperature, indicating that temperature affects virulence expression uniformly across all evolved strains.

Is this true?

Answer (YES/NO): NO